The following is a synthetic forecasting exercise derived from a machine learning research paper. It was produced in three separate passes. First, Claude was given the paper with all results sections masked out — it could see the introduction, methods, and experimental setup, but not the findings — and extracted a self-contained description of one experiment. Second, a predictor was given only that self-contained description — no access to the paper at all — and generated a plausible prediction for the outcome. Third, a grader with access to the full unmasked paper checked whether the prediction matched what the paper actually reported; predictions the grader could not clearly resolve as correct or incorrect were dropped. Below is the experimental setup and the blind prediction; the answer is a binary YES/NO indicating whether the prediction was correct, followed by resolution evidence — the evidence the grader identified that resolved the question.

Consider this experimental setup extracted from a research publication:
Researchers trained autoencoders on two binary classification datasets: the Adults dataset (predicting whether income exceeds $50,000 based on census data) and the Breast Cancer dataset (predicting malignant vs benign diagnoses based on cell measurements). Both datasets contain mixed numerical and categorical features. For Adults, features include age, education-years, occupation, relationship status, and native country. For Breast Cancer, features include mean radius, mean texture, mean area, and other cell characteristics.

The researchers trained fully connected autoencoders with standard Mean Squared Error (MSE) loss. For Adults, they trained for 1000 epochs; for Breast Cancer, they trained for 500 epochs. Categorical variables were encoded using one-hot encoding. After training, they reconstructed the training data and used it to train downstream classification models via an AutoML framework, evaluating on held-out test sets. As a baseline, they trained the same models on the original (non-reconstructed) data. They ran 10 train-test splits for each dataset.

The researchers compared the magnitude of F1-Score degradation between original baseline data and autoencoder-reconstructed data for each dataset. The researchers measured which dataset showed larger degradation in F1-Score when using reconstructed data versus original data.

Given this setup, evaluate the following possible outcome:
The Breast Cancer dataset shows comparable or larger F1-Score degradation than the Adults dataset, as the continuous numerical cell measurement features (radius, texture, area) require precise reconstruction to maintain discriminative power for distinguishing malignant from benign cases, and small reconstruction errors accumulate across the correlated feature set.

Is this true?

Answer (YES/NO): YES